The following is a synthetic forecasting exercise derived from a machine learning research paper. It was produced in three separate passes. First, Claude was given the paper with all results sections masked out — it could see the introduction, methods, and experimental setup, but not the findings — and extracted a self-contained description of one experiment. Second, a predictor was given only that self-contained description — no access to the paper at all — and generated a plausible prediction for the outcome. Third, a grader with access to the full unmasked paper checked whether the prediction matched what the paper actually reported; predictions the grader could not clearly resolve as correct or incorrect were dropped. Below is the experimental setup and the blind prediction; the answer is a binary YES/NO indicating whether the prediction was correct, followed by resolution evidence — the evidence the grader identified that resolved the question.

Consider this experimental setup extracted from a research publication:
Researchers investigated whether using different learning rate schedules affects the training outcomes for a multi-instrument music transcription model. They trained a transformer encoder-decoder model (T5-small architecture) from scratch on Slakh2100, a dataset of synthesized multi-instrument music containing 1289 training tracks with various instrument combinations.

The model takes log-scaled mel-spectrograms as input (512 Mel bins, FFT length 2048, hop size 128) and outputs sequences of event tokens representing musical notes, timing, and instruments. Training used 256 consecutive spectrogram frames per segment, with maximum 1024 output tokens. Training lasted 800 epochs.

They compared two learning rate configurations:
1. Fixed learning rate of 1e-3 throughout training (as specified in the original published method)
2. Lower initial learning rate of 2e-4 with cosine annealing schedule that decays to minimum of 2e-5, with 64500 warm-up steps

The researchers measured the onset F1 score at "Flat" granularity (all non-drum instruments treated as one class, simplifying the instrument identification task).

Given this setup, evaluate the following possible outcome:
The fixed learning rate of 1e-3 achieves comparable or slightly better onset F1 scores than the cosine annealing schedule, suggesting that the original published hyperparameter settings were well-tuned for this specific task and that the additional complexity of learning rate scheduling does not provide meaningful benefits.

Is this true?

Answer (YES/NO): NO